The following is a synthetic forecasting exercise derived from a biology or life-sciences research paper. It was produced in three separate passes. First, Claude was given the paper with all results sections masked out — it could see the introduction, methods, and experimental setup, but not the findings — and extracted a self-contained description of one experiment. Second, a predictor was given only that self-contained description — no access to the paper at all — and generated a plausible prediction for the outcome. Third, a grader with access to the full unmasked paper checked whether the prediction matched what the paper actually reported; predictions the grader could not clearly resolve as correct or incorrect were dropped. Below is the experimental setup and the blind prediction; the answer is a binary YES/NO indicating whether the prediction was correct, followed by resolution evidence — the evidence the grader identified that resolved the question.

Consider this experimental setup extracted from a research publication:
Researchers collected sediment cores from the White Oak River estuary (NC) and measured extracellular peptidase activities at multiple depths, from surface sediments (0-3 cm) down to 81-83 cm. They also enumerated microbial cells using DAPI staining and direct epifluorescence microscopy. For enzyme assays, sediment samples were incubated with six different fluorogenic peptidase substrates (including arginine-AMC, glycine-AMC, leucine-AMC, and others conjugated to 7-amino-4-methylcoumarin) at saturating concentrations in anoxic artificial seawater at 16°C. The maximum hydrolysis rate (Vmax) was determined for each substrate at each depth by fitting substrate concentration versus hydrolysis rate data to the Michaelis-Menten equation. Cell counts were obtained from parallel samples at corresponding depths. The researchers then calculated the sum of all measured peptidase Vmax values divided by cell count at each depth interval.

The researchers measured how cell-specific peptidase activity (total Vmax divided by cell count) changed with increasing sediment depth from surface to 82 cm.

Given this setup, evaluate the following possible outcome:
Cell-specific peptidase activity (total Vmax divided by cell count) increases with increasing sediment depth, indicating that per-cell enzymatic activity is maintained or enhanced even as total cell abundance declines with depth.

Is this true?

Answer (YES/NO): NO